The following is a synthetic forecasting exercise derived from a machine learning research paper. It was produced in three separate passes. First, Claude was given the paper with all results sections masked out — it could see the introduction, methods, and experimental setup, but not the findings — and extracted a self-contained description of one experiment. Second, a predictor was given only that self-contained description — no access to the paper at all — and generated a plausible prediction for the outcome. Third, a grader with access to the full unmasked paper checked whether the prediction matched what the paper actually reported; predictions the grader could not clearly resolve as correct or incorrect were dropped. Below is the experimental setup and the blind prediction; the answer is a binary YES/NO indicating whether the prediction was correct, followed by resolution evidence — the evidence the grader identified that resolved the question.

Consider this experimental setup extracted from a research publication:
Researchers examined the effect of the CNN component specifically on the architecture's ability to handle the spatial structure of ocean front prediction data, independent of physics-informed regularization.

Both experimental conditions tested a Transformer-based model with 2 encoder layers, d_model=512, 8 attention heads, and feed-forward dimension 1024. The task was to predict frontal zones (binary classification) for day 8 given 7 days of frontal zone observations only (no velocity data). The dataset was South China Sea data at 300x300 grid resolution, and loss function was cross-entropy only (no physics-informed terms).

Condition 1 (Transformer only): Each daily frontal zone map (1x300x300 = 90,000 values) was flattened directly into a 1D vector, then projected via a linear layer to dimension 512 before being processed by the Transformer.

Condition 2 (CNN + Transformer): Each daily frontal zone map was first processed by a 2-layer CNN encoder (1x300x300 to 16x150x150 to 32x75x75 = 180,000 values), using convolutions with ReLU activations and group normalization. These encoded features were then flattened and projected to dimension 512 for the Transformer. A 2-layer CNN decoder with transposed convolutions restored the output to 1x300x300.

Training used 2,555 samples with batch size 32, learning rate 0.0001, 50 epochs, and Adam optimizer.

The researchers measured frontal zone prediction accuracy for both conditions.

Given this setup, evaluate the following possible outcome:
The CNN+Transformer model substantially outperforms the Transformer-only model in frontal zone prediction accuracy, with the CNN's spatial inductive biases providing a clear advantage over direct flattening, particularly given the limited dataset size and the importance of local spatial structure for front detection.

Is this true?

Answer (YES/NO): NO